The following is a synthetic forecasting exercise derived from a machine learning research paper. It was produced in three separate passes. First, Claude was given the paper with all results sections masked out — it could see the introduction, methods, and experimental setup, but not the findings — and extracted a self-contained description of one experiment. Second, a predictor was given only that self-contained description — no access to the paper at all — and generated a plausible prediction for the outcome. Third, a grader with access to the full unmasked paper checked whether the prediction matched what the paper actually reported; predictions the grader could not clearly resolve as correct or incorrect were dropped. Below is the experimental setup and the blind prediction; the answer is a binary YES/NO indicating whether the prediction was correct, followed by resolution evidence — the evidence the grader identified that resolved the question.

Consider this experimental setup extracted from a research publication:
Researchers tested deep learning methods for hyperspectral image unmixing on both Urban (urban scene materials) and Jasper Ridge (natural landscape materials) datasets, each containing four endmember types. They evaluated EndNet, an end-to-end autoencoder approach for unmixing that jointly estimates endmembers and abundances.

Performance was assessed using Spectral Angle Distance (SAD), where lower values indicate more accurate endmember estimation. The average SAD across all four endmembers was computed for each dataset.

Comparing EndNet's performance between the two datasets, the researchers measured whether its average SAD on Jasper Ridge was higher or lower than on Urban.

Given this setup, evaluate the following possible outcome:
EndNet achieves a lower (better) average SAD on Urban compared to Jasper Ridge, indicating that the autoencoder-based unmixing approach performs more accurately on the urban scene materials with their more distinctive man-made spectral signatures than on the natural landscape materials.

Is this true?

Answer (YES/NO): NO